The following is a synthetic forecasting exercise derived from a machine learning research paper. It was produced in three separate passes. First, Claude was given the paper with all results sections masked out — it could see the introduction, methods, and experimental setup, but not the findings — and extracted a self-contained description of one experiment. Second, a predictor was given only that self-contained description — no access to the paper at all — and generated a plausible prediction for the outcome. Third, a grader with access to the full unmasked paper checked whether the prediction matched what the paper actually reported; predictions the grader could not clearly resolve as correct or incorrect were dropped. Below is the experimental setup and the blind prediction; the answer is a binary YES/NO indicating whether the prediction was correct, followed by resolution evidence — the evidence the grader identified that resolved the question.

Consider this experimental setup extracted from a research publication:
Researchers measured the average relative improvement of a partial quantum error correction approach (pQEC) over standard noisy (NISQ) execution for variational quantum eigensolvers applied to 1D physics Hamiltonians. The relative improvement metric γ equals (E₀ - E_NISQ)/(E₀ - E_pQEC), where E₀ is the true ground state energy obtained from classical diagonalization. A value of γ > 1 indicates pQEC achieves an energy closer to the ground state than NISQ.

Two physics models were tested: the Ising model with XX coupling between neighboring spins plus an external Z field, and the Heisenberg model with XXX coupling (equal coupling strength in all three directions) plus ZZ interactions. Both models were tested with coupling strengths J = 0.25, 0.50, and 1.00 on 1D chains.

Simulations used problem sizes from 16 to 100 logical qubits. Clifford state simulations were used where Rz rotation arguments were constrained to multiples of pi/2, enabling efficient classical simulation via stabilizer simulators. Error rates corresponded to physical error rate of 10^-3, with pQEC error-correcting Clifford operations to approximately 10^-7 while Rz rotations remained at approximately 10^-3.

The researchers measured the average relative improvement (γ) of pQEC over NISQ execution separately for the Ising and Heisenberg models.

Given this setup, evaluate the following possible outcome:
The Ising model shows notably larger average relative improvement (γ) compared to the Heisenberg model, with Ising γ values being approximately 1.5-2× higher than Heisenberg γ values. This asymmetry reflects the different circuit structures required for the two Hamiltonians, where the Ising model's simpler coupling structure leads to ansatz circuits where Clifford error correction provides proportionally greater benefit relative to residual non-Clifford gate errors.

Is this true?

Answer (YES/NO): NO